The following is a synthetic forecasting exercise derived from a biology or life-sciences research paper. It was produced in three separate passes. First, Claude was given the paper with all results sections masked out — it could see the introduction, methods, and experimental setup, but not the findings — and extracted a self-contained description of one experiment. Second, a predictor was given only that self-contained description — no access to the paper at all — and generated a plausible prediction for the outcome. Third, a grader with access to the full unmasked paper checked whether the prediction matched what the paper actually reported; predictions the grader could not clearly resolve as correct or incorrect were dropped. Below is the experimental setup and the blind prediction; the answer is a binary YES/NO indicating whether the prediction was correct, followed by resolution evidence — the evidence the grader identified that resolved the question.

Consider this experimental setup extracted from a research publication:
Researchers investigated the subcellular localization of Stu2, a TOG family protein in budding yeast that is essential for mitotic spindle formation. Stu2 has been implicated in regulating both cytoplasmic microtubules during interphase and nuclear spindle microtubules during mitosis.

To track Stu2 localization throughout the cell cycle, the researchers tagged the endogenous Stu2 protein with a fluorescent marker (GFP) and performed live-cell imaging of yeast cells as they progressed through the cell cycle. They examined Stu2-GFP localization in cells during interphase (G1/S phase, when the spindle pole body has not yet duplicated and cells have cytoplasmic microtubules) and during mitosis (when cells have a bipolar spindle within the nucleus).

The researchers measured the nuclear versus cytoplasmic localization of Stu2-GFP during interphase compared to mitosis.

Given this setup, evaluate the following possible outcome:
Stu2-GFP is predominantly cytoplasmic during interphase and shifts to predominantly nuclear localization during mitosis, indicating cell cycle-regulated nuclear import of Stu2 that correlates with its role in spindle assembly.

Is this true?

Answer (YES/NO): NO